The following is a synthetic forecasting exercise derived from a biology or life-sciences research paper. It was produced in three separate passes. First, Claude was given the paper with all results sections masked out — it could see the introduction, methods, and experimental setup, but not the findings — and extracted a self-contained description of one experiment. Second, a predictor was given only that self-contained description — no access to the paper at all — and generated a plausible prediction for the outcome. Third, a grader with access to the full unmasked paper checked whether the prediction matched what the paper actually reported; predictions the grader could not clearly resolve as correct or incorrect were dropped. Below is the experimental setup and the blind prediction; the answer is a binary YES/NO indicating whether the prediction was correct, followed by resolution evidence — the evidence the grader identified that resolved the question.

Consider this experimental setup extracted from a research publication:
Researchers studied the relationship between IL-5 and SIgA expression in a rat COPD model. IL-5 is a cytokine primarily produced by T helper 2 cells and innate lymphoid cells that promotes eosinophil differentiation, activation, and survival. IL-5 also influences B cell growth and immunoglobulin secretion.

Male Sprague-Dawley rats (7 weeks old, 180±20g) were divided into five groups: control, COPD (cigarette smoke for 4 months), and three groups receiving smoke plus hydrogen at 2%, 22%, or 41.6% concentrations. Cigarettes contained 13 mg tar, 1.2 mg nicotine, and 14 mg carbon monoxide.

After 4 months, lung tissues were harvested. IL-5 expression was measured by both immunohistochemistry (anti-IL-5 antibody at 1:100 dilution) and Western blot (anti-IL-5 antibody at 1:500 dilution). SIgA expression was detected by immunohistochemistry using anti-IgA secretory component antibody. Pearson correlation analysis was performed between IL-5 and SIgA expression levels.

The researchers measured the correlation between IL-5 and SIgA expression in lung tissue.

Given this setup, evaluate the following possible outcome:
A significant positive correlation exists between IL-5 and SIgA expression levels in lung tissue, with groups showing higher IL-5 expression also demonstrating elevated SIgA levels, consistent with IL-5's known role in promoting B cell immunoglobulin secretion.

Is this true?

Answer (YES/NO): YES